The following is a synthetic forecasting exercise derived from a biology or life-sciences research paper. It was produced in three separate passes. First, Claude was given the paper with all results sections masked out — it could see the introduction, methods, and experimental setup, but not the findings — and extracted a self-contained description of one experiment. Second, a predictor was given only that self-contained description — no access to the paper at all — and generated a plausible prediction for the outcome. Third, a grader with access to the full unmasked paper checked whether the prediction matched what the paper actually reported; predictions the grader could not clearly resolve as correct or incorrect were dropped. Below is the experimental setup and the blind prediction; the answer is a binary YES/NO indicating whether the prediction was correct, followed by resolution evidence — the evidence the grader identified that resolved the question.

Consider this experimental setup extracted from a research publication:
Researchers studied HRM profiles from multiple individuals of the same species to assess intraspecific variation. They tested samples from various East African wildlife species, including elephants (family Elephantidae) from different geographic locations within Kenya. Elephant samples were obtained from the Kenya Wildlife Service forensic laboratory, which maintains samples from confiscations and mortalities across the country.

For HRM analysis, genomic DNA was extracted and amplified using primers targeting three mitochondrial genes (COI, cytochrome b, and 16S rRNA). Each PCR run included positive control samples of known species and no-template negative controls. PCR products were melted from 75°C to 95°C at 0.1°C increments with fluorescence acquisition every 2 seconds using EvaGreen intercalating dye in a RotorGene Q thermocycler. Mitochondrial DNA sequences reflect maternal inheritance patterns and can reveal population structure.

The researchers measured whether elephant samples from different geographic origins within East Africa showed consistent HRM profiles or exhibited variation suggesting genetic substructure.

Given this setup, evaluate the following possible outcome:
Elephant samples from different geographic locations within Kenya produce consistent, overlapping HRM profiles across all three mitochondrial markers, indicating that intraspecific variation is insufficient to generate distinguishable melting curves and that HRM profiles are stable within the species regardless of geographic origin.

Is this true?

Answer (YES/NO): NO